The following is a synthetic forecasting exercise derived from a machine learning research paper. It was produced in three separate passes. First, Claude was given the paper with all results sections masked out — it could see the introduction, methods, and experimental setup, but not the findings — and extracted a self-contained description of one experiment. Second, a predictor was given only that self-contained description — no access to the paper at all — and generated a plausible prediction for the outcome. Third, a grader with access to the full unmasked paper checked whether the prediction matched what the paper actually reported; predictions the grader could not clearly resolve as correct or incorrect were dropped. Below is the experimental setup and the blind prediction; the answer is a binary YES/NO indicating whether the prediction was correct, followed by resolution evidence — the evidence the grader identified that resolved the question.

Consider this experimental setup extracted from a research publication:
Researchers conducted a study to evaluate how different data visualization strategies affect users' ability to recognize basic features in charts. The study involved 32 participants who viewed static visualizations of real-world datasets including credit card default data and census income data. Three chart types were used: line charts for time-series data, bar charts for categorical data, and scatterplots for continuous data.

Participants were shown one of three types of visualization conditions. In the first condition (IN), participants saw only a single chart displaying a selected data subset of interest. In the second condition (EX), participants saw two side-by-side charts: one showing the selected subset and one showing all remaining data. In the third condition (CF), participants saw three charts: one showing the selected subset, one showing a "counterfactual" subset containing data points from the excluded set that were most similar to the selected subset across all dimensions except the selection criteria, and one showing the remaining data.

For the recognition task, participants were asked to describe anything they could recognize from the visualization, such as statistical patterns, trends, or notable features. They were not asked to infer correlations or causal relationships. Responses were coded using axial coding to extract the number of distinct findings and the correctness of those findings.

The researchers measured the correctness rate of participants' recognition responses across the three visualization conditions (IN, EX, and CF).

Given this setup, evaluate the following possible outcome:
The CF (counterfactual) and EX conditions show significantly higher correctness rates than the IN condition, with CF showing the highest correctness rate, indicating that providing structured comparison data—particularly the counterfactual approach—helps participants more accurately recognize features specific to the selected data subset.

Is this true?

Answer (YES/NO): NO